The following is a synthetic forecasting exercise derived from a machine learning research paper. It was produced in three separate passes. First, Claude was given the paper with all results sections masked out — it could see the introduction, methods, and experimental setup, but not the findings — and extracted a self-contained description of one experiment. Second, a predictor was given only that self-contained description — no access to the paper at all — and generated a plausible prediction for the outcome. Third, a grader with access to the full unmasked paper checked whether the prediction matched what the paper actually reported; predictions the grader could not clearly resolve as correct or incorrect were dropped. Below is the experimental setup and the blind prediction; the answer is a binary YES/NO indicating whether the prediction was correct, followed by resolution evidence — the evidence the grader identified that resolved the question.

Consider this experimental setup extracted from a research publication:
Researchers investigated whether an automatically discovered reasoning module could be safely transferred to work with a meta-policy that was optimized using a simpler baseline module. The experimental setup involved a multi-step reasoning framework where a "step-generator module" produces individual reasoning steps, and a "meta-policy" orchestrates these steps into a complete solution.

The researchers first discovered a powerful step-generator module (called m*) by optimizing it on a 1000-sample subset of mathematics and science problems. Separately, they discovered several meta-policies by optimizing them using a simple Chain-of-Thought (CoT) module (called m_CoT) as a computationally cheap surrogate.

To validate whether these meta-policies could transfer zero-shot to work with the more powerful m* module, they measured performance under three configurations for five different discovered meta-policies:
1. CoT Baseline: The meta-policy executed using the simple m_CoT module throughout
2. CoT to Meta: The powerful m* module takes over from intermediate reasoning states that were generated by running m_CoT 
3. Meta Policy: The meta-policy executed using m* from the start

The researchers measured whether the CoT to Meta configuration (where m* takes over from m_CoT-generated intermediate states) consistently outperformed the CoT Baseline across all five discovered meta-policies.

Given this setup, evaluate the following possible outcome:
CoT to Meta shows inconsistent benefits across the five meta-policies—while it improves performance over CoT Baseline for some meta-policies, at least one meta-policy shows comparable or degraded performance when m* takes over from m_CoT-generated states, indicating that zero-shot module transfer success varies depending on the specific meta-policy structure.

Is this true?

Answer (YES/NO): YES